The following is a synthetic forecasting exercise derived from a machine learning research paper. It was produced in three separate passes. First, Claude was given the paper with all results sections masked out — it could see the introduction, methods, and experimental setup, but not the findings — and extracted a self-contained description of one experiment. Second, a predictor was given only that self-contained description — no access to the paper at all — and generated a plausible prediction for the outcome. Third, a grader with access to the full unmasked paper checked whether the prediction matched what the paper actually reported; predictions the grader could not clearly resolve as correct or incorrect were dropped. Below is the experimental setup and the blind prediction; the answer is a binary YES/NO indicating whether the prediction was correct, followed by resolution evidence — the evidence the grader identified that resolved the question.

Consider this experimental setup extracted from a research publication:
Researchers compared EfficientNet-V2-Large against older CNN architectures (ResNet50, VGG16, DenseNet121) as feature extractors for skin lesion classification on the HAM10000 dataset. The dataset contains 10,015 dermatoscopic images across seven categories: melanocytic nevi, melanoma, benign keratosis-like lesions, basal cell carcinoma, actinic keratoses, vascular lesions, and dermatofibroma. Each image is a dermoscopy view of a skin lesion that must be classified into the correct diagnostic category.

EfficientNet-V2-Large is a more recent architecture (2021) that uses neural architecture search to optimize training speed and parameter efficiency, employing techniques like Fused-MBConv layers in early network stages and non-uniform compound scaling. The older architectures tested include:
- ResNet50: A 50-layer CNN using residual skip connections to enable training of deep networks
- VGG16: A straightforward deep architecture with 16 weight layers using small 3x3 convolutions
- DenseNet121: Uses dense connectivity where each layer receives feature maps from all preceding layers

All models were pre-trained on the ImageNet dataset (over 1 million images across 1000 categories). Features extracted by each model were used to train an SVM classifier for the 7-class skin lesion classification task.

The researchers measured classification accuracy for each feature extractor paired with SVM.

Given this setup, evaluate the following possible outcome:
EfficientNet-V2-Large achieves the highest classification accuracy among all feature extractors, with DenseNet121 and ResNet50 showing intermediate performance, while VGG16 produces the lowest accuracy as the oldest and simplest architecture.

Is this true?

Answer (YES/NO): NO